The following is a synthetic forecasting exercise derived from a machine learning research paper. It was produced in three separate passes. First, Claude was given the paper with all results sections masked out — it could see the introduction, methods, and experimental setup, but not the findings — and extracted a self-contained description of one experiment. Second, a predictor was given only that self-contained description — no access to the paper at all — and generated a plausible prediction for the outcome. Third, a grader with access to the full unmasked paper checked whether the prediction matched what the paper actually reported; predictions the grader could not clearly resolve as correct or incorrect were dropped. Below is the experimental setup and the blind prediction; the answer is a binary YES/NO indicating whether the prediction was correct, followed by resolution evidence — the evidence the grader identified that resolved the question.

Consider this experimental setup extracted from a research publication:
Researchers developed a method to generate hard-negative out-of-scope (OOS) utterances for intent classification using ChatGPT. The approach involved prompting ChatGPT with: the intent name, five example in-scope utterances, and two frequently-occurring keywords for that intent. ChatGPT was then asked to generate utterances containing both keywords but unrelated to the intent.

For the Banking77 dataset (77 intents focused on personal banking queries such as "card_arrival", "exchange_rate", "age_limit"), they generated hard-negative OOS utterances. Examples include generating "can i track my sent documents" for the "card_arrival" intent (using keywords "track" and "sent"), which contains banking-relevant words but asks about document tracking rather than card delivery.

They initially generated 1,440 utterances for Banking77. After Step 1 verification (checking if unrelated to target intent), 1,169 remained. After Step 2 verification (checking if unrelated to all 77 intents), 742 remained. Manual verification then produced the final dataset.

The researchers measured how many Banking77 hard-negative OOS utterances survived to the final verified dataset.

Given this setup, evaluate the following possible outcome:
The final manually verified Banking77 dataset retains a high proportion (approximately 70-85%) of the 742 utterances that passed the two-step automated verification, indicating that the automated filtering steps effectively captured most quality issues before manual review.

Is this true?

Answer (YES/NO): NO